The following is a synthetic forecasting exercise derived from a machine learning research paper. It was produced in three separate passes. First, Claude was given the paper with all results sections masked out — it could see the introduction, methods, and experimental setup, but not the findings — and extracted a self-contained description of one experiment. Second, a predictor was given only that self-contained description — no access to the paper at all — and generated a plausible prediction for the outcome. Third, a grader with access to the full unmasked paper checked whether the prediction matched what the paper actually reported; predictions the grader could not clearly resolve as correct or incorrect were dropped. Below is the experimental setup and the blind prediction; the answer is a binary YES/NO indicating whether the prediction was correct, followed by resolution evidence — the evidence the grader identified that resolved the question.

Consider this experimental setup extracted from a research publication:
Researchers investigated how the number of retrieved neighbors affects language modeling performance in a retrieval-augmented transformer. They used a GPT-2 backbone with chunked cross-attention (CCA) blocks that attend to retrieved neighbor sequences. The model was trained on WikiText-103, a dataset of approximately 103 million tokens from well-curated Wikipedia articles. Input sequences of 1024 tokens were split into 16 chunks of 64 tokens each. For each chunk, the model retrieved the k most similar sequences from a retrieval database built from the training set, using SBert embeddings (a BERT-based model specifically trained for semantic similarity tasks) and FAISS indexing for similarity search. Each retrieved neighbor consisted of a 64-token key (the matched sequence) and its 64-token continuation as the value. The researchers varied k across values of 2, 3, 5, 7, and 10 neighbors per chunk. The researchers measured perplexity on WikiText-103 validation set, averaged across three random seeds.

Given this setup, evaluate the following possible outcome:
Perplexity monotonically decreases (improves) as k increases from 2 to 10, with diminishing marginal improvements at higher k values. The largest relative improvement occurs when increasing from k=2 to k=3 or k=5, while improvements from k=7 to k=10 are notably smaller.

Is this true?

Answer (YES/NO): NO